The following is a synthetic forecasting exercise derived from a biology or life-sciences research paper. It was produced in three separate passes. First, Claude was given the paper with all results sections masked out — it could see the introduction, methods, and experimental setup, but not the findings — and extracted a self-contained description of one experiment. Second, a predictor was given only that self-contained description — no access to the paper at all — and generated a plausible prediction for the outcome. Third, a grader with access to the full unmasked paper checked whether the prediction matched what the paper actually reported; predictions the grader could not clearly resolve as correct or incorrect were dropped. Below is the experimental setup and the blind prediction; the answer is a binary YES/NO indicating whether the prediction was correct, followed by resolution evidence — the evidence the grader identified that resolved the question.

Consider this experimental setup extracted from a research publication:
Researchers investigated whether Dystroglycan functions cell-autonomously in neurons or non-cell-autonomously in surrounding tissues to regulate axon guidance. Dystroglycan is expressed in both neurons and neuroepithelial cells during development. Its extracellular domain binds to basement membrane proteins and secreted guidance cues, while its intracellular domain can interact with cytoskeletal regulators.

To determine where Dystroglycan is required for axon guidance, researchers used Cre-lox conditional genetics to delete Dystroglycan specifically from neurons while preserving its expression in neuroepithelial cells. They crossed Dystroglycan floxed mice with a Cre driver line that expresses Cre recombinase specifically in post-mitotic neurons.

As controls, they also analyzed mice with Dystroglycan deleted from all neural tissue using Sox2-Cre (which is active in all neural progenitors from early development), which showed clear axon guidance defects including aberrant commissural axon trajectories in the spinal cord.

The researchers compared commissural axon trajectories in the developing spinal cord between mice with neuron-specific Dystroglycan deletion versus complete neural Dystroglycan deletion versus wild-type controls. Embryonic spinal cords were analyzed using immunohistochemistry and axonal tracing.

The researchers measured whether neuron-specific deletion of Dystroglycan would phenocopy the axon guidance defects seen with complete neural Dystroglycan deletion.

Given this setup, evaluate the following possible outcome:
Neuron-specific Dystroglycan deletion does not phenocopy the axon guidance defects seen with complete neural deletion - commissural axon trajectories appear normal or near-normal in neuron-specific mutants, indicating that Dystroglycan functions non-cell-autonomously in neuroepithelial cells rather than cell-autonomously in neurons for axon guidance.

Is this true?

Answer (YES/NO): YES